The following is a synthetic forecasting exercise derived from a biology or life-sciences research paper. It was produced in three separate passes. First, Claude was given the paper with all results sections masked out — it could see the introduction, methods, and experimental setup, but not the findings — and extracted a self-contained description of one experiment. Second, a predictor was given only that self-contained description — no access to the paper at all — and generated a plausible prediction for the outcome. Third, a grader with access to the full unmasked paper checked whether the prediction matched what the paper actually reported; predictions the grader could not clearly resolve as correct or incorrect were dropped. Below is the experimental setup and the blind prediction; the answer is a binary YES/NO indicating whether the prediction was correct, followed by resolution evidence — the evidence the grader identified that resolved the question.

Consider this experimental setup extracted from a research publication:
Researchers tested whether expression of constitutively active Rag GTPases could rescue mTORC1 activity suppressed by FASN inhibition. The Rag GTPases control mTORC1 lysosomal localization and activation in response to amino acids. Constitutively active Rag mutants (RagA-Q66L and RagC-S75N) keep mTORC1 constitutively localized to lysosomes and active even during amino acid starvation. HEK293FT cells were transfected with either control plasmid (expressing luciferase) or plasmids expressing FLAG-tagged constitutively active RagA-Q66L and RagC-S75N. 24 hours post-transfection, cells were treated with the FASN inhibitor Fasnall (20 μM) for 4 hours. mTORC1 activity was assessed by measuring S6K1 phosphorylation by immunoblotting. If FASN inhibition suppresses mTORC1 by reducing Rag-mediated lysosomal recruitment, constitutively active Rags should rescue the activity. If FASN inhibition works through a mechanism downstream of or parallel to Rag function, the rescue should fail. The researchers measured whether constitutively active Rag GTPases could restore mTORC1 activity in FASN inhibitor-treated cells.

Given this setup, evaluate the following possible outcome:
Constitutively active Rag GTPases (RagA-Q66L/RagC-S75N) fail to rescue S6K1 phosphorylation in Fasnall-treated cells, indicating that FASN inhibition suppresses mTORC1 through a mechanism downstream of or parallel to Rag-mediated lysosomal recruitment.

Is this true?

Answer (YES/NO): YES